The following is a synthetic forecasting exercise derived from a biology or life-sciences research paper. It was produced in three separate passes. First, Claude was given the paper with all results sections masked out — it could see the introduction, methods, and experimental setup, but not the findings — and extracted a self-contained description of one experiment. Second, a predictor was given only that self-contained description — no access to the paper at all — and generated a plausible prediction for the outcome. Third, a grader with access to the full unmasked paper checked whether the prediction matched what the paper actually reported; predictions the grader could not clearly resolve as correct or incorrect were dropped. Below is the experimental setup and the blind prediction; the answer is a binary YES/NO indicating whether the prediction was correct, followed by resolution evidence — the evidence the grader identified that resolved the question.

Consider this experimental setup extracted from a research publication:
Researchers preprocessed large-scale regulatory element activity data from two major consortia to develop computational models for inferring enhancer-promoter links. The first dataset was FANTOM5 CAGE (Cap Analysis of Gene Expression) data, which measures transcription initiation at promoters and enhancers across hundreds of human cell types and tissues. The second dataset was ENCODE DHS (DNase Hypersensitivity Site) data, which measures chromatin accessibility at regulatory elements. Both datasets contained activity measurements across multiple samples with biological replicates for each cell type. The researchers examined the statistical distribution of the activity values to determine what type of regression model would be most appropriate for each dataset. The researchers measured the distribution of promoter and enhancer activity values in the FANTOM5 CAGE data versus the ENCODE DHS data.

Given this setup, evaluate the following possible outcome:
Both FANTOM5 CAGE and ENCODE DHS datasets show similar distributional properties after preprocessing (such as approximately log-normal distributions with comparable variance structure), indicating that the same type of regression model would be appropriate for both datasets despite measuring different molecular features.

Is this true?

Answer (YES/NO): NO